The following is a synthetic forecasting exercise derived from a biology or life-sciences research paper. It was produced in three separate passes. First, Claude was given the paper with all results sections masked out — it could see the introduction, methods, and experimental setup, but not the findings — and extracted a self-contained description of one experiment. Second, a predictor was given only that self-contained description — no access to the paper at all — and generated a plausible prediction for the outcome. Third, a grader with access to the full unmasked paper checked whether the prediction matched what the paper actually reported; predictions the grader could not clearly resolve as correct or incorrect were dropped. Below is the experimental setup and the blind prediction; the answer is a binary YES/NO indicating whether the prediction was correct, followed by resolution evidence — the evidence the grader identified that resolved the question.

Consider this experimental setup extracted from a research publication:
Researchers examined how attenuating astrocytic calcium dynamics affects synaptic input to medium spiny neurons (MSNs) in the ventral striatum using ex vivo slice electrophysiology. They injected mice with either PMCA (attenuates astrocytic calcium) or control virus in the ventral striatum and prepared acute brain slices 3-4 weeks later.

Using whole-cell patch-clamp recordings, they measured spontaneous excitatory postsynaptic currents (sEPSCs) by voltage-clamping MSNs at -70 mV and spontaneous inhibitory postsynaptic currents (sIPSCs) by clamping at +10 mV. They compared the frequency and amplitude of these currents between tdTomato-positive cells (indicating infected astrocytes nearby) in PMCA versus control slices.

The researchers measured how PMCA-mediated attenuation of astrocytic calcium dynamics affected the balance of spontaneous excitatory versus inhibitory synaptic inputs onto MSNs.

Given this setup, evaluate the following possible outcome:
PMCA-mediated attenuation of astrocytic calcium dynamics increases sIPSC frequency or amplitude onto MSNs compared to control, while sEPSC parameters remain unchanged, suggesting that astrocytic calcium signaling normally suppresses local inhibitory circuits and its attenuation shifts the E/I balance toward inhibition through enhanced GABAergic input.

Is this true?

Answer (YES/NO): NO